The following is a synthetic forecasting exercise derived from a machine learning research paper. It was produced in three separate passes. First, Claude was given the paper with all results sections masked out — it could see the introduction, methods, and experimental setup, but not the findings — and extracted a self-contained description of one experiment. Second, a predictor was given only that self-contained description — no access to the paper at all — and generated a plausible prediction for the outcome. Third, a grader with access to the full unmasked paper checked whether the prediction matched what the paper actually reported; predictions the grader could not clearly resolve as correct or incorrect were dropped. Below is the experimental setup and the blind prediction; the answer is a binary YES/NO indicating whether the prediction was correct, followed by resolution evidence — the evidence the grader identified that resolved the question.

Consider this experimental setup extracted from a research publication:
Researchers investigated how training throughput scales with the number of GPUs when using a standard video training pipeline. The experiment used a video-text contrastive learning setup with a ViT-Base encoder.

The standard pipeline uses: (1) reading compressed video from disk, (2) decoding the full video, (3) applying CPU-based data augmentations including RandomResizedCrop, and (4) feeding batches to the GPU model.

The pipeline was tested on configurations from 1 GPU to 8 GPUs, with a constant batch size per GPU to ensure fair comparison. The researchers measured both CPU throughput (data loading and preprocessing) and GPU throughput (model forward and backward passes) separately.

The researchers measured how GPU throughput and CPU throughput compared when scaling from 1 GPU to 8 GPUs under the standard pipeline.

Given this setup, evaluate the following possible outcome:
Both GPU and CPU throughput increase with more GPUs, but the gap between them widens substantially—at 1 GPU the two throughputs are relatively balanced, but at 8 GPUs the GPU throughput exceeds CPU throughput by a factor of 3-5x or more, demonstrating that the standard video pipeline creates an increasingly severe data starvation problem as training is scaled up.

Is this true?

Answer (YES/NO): YES